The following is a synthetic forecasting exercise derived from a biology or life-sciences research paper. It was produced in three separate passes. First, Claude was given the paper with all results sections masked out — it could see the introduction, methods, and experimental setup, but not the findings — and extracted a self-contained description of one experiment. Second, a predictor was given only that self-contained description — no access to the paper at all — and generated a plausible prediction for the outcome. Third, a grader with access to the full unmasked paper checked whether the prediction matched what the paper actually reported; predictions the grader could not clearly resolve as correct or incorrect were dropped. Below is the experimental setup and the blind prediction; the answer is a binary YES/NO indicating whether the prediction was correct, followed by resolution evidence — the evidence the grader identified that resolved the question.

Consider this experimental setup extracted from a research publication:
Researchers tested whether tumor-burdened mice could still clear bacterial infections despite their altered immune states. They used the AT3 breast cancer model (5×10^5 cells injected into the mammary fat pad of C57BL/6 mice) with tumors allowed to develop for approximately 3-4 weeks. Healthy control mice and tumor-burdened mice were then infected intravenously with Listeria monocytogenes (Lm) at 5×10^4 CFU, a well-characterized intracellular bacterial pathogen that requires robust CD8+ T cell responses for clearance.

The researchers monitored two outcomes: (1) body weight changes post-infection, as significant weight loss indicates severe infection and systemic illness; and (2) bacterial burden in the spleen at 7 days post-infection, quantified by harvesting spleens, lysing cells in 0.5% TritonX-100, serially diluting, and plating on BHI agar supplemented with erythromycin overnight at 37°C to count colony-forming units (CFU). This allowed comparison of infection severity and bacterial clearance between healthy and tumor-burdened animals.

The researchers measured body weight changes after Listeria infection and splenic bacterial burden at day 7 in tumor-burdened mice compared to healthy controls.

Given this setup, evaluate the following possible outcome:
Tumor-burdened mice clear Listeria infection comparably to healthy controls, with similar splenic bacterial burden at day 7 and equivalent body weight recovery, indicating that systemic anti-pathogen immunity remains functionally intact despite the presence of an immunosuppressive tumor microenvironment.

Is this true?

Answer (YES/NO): NO